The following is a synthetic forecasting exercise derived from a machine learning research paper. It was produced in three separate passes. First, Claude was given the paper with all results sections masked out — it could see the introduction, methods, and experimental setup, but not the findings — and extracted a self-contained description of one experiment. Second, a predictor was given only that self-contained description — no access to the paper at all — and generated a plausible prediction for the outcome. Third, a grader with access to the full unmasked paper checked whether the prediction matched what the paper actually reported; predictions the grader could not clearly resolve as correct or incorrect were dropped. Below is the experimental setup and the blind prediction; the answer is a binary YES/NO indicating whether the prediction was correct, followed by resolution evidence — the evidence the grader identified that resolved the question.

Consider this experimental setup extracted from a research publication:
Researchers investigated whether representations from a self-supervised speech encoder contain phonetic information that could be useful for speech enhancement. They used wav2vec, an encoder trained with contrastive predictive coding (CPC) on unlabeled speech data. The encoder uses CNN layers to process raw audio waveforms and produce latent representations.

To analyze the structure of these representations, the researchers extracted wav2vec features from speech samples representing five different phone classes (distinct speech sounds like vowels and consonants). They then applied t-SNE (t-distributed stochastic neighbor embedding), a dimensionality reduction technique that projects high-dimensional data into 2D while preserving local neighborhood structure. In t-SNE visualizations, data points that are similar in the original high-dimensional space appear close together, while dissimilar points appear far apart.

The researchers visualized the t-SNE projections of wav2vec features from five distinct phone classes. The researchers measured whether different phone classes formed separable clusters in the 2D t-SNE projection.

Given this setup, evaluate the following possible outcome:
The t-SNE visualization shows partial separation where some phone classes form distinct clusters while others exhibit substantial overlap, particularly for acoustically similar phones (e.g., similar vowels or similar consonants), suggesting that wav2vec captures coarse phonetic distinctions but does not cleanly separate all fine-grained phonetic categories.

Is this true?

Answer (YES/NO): NO